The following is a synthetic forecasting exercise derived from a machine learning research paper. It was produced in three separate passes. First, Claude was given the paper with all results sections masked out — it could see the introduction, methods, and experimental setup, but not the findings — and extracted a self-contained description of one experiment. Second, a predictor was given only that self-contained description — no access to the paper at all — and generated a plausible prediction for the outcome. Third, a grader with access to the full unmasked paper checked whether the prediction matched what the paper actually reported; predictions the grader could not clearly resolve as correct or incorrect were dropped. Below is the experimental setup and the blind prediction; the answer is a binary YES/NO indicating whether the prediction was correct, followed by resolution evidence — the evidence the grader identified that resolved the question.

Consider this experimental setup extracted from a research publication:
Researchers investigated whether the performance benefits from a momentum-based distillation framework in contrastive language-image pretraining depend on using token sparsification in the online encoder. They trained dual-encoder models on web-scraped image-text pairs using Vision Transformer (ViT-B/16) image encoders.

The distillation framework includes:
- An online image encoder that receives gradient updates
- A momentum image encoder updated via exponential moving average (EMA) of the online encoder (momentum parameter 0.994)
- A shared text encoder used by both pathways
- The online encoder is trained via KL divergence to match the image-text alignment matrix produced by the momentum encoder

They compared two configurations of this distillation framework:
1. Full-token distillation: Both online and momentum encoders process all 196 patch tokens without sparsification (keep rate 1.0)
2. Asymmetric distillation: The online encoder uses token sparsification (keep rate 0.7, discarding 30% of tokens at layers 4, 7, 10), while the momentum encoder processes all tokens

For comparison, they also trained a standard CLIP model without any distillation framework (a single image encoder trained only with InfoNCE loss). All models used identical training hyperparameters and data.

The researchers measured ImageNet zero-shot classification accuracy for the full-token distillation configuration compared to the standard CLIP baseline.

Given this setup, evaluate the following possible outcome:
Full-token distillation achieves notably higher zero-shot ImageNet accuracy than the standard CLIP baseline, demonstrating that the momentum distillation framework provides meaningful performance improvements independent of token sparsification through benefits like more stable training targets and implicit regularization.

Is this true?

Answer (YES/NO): YES